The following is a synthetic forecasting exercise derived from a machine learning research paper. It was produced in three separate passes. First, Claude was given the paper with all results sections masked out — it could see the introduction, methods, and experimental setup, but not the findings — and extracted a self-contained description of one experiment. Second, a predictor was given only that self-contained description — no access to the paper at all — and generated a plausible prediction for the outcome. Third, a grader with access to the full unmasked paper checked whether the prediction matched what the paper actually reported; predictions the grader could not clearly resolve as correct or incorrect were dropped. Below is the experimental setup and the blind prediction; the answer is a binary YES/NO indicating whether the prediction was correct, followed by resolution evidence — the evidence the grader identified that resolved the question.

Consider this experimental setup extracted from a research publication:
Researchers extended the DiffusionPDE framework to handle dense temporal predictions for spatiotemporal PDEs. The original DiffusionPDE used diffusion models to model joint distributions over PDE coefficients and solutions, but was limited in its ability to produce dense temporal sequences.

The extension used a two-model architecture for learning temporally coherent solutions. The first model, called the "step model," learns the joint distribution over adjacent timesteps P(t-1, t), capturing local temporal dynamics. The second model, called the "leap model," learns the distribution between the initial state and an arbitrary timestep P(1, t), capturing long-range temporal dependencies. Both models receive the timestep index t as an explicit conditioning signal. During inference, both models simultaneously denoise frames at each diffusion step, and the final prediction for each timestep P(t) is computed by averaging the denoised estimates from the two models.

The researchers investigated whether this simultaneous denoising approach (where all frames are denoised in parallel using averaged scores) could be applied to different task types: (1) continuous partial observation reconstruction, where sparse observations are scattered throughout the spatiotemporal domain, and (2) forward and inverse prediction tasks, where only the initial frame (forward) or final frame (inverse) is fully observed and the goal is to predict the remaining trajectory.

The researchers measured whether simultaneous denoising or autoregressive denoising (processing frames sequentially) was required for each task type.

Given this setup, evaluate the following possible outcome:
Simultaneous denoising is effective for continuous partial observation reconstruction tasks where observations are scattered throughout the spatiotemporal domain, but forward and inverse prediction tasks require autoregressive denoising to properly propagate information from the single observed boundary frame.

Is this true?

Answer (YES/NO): YES